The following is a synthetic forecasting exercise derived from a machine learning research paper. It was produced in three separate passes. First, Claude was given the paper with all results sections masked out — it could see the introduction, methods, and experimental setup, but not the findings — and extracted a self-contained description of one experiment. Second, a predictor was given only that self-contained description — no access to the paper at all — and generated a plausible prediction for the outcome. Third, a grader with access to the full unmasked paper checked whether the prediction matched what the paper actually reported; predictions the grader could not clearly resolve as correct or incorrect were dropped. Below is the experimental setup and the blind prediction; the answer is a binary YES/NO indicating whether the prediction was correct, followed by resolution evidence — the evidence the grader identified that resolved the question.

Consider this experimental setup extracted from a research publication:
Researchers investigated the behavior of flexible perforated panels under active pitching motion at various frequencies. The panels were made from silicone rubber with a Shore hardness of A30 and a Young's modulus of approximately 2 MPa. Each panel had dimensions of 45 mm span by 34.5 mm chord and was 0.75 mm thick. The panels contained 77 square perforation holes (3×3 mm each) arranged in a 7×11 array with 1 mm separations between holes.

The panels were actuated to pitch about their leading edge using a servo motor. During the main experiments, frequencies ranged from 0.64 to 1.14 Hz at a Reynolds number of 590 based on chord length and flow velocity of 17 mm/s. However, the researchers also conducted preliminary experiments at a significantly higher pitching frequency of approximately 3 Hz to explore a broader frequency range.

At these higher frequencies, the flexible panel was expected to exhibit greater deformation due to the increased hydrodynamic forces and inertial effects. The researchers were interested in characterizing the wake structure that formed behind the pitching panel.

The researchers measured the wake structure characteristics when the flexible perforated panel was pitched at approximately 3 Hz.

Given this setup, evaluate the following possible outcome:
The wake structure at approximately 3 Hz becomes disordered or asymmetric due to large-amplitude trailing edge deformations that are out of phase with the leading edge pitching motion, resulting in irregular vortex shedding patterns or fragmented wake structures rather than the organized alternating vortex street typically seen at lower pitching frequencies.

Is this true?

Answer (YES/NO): NO